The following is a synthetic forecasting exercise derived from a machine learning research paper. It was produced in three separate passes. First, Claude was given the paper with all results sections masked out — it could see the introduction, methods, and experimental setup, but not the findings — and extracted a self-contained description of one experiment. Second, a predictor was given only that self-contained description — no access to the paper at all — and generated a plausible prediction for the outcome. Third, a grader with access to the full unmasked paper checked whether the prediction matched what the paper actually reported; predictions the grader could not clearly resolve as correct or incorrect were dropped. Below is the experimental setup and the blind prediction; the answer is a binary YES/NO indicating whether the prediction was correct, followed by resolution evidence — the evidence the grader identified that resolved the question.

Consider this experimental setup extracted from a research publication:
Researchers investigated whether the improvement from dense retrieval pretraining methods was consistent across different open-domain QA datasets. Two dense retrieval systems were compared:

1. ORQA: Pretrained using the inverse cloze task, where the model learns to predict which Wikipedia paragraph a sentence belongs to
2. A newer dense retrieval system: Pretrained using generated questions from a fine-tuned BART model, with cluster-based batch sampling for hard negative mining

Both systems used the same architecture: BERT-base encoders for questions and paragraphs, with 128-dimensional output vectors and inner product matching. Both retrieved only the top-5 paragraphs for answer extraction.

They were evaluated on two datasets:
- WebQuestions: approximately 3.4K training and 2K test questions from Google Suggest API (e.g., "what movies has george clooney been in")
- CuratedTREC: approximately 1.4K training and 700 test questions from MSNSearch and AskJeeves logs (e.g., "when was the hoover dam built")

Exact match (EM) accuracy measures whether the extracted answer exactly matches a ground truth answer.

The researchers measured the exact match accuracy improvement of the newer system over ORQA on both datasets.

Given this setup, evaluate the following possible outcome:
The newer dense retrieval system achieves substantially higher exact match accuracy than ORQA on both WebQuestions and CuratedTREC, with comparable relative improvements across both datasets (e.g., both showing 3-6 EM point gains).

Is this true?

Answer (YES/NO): NO